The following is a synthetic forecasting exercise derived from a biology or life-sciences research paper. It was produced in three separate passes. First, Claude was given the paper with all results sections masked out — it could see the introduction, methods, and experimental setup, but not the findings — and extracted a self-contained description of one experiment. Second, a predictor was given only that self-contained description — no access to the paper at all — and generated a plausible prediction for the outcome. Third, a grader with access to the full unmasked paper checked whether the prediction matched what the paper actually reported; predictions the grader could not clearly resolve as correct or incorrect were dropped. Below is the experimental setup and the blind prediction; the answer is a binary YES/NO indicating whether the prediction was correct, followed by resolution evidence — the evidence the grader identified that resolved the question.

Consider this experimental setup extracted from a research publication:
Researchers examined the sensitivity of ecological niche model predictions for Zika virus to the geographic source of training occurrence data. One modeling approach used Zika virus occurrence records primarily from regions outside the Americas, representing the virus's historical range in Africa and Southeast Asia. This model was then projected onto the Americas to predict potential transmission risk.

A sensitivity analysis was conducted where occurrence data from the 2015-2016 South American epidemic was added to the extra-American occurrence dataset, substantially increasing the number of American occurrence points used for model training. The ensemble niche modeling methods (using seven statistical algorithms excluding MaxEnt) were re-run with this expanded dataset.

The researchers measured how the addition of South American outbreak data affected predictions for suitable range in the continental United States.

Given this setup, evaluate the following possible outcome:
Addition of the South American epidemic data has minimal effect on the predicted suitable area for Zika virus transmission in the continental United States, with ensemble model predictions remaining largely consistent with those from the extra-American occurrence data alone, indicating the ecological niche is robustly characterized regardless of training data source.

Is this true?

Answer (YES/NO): YES